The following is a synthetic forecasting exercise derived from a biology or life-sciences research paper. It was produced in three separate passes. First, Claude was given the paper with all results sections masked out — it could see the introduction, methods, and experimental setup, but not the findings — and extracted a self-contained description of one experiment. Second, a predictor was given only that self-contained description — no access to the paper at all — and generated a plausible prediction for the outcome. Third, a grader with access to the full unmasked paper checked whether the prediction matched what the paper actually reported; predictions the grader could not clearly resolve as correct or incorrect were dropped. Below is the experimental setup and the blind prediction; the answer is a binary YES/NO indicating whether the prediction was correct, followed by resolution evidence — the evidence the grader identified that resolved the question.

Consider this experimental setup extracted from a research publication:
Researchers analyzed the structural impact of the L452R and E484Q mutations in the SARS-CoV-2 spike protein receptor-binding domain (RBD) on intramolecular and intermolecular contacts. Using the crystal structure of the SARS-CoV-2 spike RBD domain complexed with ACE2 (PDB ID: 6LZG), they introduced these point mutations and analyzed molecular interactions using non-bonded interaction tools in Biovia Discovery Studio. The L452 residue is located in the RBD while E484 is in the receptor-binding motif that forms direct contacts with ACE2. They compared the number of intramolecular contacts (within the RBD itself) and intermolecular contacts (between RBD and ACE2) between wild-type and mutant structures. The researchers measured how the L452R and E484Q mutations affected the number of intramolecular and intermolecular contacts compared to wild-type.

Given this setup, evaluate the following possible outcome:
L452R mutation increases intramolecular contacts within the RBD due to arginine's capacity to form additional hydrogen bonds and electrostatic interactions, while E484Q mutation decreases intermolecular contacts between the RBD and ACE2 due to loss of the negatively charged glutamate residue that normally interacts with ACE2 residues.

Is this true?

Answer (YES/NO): NO